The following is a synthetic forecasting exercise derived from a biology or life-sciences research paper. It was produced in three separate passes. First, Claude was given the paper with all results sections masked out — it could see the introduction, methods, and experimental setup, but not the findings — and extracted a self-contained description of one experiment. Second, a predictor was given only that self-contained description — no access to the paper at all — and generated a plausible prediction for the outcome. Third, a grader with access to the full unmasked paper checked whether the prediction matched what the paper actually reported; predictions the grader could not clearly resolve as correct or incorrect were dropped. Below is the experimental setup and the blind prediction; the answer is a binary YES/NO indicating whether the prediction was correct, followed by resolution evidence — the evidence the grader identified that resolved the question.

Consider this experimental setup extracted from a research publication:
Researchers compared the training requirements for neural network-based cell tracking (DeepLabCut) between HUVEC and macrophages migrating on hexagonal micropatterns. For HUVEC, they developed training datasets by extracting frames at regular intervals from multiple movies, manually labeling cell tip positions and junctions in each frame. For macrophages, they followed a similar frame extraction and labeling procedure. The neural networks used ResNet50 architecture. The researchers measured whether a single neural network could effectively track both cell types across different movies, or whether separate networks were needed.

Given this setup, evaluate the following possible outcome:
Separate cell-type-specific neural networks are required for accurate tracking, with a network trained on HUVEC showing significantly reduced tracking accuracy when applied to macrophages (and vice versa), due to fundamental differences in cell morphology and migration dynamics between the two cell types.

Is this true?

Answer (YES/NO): NO